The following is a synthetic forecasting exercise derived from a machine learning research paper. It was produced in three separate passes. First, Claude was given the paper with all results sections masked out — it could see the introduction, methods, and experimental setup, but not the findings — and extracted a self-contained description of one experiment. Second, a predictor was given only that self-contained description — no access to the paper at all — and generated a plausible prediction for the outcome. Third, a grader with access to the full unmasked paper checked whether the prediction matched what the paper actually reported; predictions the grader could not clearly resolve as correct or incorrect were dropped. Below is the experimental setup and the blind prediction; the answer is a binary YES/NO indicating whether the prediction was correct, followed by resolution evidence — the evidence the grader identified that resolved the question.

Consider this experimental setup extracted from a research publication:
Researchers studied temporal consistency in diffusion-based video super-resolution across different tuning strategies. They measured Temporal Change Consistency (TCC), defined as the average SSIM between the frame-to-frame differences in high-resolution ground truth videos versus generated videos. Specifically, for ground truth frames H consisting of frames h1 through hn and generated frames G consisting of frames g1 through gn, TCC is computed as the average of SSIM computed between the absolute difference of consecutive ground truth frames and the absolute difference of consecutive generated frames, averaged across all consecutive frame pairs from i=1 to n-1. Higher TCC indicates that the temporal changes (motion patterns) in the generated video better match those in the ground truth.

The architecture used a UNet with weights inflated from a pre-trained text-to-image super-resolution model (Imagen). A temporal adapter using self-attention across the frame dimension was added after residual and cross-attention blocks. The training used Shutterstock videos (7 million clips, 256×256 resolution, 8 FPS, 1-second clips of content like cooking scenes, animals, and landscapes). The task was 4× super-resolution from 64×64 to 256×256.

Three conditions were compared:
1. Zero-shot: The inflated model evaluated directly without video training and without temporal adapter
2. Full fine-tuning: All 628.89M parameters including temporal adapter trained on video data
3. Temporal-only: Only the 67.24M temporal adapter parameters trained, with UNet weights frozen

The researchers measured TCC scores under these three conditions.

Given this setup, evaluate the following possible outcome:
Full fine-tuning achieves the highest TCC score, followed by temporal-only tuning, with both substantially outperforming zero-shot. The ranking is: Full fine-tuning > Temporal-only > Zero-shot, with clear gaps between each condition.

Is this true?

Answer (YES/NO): YES